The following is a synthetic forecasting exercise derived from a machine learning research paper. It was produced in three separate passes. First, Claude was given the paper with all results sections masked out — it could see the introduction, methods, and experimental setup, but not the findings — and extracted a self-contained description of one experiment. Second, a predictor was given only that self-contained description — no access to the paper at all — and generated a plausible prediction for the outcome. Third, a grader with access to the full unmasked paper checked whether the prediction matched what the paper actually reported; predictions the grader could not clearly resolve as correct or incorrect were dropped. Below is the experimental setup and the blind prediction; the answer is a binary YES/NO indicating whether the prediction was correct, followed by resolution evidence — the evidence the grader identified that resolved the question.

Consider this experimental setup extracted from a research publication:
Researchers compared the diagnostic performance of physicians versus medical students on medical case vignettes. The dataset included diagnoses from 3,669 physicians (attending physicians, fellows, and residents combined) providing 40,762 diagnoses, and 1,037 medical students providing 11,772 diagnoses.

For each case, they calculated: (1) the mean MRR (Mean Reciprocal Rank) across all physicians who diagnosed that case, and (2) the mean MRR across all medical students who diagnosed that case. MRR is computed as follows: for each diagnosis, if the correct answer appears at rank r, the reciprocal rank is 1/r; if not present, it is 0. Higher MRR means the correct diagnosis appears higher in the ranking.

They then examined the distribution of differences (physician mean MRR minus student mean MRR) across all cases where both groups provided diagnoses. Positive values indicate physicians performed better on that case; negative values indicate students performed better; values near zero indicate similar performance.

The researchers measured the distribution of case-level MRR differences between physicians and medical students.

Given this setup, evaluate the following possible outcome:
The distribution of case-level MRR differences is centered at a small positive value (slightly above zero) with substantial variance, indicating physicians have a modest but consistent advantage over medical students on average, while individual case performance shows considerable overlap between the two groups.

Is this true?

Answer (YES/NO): YES